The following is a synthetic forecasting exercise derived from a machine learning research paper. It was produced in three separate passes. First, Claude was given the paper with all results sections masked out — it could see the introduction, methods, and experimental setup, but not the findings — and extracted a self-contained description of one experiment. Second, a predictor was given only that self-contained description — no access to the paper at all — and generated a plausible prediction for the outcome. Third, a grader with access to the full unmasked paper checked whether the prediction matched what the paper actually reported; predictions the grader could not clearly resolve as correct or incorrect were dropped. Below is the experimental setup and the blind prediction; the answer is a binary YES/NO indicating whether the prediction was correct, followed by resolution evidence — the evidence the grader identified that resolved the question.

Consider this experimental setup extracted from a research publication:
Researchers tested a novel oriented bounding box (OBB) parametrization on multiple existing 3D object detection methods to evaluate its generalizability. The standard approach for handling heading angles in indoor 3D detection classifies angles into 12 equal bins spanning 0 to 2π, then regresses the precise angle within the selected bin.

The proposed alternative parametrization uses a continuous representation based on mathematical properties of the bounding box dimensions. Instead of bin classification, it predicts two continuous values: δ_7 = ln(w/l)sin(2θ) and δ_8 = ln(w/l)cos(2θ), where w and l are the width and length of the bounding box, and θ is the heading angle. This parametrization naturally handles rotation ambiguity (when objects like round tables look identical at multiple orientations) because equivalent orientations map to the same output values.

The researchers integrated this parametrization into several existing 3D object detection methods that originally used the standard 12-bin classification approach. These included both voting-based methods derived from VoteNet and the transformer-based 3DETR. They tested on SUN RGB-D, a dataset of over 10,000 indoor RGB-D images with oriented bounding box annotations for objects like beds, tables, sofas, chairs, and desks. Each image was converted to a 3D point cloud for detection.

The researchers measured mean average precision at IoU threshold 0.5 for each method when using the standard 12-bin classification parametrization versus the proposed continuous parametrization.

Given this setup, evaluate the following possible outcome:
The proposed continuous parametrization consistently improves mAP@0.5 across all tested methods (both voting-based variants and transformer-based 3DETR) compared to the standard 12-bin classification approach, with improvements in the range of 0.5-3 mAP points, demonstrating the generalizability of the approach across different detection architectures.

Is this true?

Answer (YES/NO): NO